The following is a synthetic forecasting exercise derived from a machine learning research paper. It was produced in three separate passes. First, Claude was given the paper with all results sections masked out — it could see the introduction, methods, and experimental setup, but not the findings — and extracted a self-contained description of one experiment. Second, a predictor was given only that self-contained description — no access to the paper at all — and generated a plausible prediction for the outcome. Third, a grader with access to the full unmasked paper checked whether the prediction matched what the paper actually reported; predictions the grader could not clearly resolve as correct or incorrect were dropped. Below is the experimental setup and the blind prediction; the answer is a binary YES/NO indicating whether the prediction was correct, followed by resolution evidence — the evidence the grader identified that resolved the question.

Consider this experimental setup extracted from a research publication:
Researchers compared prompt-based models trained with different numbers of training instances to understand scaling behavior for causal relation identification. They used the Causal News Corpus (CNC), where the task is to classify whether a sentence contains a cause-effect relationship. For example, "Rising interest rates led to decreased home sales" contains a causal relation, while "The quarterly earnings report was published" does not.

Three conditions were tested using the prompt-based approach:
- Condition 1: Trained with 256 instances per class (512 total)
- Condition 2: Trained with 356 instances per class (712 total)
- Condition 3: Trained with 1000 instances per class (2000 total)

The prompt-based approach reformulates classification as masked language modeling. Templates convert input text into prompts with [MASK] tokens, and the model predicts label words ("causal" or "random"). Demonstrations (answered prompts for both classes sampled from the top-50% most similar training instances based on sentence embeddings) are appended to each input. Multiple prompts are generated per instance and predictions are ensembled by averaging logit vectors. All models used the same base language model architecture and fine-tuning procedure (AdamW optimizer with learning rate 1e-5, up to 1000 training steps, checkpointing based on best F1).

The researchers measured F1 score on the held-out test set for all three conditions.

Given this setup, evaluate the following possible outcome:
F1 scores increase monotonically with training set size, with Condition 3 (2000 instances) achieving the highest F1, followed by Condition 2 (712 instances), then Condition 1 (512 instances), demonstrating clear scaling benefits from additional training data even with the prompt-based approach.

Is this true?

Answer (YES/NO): NO